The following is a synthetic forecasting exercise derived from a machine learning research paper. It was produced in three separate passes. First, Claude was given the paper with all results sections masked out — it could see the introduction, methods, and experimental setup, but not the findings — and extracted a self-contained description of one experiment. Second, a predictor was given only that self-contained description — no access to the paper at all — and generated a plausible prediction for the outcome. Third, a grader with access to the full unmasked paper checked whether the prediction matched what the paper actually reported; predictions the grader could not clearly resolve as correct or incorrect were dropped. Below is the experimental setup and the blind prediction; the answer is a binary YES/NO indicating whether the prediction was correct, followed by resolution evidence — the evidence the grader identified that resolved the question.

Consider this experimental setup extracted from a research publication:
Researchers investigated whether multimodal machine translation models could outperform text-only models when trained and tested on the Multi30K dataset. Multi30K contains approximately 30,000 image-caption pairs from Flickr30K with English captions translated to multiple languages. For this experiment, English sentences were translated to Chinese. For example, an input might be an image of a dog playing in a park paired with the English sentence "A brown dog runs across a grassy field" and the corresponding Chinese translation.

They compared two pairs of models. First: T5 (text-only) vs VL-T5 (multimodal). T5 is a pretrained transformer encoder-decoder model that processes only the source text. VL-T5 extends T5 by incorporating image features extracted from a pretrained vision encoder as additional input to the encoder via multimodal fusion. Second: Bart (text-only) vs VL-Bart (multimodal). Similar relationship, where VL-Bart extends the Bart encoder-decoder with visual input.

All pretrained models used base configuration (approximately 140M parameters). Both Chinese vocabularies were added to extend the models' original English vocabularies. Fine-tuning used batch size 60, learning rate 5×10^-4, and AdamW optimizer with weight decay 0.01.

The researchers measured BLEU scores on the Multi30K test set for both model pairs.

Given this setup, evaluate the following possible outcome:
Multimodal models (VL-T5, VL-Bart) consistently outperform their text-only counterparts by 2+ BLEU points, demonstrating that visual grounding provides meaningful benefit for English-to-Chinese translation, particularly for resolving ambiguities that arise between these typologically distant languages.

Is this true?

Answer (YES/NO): NO